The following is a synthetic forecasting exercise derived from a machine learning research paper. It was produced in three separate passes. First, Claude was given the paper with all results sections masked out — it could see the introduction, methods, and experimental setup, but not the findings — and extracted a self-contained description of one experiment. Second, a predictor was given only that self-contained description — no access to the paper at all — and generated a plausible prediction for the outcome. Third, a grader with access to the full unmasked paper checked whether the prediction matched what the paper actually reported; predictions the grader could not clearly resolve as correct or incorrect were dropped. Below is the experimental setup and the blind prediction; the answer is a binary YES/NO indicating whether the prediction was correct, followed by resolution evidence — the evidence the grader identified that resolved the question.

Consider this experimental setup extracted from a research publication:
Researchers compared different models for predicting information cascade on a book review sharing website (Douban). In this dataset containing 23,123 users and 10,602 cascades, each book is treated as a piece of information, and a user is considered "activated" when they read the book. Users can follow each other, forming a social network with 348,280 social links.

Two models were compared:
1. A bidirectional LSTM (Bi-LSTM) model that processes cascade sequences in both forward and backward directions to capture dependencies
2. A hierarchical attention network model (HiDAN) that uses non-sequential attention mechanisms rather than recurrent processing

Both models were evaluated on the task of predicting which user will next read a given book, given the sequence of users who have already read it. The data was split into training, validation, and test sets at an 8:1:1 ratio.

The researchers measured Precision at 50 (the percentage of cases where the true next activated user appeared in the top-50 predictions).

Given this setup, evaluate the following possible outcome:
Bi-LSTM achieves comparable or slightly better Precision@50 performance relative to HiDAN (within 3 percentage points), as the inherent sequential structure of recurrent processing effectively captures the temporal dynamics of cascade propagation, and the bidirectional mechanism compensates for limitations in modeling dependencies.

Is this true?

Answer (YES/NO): NO